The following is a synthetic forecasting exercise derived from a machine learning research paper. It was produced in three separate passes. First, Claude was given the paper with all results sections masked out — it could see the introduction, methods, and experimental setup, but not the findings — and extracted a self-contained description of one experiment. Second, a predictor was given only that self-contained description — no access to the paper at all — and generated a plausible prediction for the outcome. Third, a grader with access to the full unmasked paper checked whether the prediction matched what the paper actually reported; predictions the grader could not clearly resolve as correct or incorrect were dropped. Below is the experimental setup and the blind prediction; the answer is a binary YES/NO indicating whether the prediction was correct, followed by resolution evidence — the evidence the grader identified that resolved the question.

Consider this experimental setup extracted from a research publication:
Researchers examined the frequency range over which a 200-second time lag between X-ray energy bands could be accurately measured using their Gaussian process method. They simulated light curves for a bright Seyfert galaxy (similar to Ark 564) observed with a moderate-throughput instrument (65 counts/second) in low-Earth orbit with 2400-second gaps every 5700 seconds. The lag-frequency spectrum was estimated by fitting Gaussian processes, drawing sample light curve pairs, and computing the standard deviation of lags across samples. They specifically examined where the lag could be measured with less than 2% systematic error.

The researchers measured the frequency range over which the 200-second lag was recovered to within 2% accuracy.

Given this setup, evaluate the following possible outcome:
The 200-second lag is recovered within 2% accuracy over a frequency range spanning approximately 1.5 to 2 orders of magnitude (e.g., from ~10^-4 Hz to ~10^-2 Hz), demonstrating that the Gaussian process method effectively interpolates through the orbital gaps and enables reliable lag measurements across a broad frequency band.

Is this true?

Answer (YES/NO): NO